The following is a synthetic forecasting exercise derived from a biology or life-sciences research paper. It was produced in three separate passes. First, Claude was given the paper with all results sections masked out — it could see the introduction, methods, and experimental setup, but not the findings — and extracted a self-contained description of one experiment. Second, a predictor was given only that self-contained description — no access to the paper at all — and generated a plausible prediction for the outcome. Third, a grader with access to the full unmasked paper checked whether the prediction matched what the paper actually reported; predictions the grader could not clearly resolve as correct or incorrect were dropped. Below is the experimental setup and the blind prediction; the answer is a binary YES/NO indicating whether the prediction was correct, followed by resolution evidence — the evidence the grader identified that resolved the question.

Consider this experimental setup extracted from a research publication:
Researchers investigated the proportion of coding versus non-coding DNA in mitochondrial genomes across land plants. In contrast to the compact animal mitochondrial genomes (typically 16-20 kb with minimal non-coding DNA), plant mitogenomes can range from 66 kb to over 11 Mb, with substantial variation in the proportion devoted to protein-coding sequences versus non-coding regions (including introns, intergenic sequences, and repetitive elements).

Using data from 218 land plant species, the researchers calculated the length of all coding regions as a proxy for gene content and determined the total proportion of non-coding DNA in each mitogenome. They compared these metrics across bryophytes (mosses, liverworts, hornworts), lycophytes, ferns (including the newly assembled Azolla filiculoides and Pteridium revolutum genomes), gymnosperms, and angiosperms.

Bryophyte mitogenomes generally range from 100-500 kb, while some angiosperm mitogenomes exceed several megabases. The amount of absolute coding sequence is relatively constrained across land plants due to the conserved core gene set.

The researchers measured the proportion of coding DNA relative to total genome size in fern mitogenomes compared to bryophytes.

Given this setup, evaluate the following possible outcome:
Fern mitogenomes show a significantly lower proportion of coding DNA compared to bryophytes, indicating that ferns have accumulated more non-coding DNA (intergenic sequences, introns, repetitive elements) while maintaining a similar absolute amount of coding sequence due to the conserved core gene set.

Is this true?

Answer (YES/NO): YES